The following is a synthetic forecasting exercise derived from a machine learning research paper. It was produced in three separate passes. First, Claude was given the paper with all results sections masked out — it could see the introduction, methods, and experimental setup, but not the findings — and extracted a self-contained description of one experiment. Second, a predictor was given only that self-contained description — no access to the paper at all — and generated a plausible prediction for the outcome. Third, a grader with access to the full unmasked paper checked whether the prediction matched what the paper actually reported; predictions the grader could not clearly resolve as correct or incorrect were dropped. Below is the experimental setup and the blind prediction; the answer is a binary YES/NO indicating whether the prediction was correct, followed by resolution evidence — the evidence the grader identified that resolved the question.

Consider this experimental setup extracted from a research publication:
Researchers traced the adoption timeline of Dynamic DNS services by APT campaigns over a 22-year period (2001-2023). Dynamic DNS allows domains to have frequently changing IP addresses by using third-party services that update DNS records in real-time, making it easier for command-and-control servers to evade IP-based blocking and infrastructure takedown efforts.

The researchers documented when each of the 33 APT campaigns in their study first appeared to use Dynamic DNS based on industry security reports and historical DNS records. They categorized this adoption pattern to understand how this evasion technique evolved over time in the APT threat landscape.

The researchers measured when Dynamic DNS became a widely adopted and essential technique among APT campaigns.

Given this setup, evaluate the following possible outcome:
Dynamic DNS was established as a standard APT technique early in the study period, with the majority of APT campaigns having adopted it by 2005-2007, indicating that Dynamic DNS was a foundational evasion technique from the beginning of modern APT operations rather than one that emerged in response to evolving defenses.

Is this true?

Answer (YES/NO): NO